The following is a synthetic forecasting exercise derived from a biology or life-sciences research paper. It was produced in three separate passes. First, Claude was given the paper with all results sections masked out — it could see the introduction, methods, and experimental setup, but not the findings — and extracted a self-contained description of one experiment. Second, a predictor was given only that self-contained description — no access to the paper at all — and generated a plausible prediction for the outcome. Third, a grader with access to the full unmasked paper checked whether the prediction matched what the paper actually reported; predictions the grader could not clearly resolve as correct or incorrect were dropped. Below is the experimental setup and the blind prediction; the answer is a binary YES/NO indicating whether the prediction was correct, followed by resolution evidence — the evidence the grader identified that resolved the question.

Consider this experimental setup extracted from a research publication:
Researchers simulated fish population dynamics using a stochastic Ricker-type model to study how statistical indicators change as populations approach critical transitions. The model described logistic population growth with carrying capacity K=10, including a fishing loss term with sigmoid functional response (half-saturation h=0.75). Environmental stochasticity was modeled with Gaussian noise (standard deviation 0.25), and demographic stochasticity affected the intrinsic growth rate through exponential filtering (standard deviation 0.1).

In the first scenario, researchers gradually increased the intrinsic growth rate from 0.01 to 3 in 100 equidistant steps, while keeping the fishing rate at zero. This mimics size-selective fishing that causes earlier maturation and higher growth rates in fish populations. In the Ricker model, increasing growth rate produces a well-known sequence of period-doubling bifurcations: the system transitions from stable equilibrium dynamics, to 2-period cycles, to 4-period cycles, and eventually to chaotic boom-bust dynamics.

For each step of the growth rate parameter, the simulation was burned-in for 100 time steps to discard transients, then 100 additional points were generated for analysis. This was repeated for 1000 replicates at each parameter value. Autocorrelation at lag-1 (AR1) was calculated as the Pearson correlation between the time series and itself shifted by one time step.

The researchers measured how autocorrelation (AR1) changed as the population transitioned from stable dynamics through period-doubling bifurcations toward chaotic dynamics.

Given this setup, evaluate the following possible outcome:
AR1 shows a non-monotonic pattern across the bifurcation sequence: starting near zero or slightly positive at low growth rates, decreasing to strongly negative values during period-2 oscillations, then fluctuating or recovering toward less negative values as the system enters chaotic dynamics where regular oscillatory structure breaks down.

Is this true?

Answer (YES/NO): YES